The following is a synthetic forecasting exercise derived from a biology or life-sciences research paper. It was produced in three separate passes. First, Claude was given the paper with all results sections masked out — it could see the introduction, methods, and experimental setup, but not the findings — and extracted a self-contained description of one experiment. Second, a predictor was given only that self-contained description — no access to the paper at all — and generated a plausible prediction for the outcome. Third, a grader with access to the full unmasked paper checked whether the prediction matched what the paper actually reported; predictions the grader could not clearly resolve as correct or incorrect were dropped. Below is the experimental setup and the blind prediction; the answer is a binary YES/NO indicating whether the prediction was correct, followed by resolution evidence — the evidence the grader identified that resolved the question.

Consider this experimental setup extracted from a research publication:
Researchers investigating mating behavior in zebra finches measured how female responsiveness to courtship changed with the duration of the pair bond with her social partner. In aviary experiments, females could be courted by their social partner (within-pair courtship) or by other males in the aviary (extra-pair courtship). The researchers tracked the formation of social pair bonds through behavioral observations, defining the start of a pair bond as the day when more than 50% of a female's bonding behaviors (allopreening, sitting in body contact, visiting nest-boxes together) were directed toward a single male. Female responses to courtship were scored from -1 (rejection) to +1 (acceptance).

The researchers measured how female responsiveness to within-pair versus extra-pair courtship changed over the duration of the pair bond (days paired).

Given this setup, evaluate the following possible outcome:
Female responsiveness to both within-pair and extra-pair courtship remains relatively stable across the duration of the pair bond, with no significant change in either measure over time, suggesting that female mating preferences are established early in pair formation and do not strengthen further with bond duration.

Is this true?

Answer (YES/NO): NO